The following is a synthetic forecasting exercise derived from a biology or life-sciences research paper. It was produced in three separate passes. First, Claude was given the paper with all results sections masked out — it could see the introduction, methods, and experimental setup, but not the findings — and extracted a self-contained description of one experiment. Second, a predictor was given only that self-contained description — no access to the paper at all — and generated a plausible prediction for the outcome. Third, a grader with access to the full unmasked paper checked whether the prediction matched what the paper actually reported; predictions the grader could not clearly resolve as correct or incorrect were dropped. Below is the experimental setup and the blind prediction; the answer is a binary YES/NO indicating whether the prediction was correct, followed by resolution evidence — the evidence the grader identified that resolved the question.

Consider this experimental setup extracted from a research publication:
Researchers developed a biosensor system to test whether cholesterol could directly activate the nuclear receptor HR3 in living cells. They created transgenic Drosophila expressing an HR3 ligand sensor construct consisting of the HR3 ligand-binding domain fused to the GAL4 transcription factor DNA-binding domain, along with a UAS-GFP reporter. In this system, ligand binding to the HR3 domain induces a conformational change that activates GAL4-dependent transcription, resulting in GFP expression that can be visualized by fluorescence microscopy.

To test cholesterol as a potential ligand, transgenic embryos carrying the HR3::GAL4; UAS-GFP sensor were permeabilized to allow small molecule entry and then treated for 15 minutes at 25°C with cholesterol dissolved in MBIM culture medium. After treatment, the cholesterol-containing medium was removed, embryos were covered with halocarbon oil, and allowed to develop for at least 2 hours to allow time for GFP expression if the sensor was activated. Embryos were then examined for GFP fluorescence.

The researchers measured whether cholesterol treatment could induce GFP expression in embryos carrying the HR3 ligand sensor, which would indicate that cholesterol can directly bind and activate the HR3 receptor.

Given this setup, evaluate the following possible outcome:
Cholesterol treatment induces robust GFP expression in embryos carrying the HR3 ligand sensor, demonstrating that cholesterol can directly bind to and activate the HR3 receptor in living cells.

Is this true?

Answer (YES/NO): YES